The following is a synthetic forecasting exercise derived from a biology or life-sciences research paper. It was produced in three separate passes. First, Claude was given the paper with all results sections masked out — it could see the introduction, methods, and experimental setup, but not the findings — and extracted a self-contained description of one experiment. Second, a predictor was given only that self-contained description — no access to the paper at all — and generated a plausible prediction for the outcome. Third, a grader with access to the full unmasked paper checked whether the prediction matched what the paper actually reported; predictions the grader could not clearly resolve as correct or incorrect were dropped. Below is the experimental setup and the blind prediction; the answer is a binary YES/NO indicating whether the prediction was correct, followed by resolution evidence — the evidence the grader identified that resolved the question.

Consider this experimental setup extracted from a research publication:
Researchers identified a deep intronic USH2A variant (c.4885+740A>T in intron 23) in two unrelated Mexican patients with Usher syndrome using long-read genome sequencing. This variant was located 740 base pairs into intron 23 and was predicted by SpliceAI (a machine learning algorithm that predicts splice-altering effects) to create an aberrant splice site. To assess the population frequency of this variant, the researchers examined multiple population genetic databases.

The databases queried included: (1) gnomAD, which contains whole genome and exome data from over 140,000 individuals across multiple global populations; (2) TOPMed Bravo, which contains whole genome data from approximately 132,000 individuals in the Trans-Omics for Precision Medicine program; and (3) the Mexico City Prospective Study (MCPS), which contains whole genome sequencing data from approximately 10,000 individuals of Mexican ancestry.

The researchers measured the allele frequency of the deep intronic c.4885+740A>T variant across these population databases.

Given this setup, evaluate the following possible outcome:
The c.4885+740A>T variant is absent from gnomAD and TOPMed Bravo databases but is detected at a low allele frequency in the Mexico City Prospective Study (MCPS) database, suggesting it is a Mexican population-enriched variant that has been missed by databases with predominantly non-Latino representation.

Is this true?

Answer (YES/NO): NO